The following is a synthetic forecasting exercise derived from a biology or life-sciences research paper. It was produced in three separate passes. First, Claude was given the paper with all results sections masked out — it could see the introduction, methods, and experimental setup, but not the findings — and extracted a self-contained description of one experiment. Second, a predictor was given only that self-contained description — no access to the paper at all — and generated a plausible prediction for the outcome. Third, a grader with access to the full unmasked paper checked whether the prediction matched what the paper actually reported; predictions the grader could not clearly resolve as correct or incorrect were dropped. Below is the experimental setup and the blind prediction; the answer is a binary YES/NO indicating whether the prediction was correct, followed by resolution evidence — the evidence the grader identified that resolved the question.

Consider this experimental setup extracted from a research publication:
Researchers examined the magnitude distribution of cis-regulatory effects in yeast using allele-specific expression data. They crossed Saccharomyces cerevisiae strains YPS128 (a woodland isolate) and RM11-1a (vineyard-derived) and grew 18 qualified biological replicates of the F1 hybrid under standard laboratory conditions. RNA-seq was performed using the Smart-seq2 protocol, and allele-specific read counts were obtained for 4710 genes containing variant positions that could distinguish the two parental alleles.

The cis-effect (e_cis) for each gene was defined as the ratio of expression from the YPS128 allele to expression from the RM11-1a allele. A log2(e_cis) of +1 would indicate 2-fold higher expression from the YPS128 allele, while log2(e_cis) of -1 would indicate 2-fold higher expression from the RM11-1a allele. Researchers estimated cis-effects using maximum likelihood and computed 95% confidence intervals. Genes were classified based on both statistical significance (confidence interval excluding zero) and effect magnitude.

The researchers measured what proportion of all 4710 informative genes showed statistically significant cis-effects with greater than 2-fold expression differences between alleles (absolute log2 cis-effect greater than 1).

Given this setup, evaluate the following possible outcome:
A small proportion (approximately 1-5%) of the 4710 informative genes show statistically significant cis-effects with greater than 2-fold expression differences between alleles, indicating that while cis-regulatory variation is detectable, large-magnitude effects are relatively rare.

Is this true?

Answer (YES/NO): YES